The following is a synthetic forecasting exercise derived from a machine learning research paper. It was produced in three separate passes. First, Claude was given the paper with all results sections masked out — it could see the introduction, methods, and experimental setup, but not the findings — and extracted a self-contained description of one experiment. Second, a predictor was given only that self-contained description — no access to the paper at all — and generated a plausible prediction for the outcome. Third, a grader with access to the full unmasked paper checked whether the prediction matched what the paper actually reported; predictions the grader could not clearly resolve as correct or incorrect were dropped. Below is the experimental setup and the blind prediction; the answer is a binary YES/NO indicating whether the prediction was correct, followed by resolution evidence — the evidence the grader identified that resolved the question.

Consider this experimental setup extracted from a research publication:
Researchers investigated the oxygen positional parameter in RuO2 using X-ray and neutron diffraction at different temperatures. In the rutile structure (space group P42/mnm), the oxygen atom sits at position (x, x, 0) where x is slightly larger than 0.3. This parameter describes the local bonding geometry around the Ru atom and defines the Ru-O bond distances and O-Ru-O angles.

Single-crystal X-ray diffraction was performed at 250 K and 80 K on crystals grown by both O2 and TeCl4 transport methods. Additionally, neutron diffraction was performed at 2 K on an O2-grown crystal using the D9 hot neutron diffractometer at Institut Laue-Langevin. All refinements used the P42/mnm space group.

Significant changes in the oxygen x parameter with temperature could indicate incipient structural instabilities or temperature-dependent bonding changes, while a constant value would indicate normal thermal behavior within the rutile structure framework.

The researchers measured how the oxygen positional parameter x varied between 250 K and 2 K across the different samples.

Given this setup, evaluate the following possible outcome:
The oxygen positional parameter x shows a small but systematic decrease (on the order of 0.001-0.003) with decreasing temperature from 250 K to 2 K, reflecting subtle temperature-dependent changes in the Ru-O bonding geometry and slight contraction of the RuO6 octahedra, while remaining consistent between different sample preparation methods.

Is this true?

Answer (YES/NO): NO